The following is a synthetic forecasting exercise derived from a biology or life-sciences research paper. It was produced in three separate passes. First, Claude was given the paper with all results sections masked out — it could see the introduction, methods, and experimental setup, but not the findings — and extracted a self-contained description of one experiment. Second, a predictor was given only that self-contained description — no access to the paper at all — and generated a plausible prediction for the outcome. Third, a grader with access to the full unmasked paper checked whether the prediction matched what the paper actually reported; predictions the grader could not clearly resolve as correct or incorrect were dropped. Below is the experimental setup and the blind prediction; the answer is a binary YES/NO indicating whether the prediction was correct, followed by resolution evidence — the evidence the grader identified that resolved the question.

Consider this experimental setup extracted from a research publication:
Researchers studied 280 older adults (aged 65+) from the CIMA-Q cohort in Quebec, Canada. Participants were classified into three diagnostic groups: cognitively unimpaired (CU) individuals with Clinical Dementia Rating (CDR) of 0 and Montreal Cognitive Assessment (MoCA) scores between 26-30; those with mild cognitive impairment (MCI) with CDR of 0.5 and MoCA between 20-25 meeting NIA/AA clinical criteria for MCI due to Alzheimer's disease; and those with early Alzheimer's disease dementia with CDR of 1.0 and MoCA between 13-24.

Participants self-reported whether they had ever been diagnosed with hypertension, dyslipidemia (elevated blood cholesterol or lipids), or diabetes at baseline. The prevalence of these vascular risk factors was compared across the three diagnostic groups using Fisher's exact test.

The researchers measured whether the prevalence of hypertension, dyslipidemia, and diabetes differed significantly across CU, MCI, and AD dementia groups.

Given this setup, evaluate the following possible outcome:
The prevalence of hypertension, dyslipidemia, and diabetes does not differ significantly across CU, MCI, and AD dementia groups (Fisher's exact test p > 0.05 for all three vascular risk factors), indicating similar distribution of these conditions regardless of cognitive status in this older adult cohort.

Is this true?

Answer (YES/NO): NO